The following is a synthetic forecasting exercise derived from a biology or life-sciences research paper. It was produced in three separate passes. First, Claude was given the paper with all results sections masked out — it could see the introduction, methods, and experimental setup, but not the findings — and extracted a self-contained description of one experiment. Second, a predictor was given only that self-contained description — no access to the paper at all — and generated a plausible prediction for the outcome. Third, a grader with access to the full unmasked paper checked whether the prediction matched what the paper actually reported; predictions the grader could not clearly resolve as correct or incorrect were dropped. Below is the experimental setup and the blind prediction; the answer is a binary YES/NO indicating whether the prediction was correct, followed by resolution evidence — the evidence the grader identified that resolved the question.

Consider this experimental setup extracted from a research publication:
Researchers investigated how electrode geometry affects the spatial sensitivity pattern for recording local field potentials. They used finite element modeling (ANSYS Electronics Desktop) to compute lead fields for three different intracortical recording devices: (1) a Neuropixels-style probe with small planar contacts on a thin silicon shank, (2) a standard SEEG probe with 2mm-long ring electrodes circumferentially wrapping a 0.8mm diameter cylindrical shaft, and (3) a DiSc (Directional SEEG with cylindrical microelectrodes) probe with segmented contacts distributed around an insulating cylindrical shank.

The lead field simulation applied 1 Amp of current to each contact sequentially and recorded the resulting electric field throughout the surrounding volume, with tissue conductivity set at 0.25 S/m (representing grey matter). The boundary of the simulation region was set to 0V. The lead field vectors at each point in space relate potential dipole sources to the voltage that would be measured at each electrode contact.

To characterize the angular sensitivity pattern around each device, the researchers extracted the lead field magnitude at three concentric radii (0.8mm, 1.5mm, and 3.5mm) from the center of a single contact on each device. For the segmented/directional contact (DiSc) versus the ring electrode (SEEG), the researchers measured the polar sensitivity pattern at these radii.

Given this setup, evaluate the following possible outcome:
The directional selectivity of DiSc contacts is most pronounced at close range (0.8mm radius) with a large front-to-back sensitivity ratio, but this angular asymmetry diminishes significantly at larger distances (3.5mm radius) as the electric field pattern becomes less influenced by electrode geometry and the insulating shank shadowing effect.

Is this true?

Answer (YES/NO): YES